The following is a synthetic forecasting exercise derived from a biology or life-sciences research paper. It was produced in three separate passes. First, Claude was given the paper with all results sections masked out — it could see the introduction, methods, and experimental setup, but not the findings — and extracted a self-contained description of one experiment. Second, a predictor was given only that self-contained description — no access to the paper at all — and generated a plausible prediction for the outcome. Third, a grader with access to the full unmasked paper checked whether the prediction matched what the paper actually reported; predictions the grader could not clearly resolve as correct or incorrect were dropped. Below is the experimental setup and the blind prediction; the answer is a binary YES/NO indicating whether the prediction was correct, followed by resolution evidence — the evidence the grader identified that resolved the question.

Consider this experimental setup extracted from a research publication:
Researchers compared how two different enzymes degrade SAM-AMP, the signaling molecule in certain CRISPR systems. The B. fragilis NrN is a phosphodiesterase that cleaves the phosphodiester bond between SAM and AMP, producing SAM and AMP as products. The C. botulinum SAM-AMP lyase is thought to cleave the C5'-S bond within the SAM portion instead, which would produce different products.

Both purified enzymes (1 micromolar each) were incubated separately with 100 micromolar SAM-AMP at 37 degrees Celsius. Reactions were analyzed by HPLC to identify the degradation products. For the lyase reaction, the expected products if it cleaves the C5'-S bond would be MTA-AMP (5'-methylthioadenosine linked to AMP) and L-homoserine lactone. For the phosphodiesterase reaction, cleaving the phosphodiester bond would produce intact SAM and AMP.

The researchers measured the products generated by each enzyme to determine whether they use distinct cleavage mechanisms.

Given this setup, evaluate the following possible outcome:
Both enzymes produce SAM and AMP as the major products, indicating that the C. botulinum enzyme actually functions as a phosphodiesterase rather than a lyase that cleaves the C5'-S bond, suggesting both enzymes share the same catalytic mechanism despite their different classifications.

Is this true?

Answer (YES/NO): NO